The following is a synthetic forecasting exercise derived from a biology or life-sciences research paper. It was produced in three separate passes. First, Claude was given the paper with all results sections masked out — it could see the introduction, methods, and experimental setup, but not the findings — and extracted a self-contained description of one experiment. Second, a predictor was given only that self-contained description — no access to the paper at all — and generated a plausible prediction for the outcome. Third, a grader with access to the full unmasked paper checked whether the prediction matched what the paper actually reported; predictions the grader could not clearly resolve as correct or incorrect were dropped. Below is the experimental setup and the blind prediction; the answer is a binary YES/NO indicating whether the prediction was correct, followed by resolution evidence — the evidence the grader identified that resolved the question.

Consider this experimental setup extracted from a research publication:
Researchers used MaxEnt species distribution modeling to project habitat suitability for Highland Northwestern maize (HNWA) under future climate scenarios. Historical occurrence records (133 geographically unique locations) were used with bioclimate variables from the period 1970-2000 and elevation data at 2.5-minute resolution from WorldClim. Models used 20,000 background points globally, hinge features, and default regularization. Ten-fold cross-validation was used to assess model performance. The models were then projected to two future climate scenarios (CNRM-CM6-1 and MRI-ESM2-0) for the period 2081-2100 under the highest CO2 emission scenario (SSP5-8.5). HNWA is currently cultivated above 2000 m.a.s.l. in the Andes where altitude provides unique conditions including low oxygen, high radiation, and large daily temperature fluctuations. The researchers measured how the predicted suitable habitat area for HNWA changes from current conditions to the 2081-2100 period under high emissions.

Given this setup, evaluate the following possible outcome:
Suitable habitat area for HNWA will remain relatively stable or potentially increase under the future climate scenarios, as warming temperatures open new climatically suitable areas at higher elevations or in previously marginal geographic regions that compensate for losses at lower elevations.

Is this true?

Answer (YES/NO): NO